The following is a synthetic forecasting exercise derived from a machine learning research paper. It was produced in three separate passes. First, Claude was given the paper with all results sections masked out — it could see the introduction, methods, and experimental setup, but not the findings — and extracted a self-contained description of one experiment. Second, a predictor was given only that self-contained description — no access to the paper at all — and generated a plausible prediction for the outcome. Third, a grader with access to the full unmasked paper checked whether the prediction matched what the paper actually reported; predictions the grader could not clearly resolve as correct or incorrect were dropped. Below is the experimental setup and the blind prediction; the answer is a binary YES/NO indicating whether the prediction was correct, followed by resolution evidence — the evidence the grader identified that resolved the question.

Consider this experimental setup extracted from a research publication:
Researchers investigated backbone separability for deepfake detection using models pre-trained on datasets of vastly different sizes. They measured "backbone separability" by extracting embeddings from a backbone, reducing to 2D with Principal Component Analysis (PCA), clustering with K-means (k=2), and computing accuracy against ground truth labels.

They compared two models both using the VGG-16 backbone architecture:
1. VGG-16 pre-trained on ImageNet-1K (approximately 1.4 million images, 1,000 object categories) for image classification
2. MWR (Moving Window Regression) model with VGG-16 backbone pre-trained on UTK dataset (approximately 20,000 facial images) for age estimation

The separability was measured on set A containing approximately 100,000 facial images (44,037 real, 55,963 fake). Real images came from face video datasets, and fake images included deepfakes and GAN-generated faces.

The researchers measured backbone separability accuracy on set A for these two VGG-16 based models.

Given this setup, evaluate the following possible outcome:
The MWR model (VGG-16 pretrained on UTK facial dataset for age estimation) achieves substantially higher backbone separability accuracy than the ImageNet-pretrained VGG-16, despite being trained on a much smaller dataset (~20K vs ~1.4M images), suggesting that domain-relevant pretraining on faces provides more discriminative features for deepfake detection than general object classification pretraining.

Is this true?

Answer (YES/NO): NO